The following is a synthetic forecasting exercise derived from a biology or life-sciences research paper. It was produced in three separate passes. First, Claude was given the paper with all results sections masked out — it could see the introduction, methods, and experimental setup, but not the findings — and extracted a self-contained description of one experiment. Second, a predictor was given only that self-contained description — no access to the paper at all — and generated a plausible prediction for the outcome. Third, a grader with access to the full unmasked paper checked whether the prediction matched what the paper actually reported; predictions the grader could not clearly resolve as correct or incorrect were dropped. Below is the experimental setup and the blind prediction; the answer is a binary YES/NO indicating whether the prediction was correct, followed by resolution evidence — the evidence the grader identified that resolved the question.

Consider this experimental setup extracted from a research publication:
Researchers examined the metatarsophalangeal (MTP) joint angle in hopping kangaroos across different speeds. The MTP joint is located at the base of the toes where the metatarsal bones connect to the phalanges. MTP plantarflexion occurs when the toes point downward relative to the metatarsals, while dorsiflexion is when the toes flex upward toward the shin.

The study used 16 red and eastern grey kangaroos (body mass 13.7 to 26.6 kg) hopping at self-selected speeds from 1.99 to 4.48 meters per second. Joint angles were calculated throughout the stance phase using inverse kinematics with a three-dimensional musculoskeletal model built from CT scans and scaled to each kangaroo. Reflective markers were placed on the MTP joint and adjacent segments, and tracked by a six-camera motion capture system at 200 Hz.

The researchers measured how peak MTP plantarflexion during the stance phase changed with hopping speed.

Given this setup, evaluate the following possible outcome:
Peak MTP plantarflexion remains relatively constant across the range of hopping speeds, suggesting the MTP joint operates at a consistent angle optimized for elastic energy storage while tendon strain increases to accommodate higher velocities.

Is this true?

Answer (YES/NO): NO